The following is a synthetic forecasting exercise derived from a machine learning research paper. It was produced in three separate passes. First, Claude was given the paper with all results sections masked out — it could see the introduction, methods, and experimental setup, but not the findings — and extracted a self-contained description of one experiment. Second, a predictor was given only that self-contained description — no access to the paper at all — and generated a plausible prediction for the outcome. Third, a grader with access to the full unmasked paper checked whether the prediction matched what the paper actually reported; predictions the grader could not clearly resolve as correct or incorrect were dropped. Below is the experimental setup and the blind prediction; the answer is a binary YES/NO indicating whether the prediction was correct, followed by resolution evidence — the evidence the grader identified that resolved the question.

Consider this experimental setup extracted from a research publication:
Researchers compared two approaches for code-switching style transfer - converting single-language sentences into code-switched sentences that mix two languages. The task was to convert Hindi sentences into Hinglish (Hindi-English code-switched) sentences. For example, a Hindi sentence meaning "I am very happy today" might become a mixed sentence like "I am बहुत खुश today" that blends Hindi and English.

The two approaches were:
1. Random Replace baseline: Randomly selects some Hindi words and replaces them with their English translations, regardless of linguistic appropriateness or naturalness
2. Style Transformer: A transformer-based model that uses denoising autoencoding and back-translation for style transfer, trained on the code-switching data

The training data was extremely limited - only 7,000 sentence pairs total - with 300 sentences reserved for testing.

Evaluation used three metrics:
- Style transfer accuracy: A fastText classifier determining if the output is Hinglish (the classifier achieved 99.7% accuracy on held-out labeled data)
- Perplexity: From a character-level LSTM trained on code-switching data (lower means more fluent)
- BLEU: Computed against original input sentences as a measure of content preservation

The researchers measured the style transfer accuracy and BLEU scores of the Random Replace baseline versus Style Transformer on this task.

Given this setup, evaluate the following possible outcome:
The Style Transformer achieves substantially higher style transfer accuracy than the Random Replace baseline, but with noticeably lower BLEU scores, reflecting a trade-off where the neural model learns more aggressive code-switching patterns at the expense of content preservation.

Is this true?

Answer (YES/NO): YES